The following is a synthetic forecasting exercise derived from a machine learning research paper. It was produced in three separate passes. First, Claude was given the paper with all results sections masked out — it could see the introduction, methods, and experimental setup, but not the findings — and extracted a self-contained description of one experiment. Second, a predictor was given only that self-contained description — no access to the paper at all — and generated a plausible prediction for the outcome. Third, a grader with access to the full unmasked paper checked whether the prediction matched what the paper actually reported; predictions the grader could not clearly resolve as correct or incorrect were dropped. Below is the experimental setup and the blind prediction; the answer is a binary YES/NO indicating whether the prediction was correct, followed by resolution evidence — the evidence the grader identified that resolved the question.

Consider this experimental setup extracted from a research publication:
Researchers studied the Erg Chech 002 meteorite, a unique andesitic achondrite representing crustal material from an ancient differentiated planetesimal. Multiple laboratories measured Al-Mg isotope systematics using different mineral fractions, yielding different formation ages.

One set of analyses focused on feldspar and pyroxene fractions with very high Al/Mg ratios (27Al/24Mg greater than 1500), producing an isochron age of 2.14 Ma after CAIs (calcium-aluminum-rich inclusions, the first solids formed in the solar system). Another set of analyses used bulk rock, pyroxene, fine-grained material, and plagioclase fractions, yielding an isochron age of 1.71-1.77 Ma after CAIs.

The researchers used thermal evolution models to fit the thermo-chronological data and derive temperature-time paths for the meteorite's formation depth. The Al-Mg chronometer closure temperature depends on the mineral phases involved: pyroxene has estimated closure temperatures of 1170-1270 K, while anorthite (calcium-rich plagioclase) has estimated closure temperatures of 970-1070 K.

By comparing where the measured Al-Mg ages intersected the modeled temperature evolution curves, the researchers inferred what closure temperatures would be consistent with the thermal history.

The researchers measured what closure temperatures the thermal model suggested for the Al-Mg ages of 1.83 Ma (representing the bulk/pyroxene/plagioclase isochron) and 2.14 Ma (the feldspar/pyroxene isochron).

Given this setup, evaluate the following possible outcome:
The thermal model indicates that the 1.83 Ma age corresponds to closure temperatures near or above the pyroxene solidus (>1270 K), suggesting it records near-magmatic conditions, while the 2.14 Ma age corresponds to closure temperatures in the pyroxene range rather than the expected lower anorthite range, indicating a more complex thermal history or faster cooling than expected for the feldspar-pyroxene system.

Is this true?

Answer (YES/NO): NO